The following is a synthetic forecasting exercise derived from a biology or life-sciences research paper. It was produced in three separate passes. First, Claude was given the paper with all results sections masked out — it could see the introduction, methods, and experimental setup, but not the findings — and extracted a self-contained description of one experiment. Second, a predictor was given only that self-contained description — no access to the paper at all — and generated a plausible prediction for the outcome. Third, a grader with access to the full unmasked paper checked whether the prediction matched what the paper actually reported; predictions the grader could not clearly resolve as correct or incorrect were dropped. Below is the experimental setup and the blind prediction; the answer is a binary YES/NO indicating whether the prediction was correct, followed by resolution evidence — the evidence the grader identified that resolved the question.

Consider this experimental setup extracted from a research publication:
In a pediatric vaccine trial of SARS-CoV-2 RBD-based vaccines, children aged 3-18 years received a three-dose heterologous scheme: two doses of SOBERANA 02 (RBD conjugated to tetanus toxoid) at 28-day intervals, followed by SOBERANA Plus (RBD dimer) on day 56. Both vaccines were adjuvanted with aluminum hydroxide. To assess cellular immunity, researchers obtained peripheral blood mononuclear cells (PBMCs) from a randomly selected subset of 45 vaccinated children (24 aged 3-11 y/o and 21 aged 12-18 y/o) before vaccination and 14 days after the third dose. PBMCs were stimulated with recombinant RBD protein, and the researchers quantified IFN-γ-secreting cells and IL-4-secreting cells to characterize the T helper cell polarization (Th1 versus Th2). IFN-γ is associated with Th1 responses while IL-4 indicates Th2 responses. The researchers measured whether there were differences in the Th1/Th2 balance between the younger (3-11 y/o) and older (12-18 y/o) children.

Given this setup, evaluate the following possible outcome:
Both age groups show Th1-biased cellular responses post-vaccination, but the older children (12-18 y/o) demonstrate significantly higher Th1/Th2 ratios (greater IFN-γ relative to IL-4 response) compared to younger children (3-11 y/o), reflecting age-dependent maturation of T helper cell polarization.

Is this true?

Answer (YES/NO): NO